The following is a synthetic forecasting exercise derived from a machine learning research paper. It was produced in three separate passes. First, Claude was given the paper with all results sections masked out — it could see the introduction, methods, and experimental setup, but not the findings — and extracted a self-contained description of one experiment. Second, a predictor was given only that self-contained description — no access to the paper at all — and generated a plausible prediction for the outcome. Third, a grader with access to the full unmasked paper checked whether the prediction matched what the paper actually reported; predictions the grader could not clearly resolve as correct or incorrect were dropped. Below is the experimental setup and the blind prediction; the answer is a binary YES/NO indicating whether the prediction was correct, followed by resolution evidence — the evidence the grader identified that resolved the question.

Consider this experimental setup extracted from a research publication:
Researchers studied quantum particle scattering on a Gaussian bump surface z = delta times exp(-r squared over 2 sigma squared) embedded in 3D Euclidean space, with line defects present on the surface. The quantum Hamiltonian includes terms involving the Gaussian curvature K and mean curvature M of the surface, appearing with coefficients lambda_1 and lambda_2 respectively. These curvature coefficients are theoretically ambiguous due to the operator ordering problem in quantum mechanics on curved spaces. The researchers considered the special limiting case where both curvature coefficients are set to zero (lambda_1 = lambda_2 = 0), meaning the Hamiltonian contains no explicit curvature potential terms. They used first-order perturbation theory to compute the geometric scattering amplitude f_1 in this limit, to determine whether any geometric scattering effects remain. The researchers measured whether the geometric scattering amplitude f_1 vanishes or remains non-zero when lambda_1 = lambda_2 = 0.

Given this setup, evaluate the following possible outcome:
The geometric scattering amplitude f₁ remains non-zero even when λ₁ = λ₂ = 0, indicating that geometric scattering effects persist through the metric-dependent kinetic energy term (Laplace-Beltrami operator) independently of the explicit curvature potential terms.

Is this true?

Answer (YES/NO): YES